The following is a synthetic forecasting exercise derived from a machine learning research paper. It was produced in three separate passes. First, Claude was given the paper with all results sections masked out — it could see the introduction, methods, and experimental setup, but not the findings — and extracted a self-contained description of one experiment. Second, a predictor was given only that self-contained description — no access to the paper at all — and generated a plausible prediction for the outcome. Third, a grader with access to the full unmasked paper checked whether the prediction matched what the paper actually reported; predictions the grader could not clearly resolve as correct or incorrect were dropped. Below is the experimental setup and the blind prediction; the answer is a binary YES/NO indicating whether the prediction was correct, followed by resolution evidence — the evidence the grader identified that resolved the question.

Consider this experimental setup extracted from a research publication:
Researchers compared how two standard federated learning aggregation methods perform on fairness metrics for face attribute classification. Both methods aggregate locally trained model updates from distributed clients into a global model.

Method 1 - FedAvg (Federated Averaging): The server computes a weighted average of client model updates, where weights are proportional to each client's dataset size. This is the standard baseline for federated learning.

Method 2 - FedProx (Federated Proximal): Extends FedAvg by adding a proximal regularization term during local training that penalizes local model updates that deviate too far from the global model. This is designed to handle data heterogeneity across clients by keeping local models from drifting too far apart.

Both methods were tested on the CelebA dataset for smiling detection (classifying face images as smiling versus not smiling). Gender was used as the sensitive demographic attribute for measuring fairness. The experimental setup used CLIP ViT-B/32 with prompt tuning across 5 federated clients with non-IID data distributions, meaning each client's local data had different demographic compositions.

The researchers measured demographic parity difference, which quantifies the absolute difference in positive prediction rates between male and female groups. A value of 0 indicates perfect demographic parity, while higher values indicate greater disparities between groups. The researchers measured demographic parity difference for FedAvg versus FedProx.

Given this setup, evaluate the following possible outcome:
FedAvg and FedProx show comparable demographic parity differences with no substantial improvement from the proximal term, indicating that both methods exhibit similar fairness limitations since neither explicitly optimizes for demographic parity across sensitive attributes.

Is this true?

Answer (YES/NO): YES